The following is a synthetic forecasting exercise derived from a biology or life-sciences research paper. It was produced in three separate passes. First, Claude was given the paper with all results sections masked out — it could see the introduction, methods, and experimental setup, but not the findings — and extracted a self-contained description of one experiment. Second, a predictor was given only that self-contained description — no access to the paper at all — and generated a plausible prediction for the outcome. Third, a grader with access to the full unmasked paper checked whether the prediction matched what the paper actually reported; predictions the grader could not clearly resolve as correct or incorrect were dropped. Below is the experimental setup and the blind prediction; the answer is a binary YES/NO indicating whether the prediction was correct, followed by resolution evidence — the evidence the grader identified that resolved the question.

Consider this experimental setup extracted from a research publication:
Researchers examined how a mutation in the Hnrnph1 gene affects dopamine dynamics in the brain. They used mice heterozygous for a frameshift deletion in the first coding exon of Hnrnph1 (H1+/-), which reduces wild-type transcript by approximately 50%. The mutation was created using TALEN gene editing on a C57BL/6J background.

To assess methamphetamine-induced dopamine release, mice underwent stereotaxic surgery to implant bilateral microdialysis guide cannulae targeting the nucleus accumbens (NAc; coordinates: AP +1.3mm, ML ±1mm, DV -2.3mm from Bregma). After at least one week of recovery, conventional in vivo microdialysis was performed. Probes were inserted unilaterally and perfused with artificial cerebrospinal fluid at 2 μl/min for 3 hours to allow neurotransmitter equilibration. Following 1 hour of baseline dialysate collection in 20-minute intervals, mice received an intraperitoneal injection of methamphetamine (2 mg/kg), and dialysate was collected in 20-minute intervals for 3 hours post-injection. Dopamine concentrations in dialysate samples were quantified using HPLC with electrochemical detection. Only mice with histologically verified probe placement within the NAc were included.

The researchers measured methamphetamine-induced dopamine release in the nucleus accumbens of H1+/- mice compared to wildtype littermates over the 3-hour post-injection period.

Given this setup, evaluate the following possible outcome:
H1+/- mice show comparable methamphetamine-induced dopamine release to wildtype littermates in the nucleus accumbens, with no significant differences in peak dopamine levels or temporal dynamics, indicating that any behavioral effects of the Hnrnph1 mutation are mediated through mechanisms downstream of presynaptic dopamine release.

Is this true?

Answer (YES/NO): NO